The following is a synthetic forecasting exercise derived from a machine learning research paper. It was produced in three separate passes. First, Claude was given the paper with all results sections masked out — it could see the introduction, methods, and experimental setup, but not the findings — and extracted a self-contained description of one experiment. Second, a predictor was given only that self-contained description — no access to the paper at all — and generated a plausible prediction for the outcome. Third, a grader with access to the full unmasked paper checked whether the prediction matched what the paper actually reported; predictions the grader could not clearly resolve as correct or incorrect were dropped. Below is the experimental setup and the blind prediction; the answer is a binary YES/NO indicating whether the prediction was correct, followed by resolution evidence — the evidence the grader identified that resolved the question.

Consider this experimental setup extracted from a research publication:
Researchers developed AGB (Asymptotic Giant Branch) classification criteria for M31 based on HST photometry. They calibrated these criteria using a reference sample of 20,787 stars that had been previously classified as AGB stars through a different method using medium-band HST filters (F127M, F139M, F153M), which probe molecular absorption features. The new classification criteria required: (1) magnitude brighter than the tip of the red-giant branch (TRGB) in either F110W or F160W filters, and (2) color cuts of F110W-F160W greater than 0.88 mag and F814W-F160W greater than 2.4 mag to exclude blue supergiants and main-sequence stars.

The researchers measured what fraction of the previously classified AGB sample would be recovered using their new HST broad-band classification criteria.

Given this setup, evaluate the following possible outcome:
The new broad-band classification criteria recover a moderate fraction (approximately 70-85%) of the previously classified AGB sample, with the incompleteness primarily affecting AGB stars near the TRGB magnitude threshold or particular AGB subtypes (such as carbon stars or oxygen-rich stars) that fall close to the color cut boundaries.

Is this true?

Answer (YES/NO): YES